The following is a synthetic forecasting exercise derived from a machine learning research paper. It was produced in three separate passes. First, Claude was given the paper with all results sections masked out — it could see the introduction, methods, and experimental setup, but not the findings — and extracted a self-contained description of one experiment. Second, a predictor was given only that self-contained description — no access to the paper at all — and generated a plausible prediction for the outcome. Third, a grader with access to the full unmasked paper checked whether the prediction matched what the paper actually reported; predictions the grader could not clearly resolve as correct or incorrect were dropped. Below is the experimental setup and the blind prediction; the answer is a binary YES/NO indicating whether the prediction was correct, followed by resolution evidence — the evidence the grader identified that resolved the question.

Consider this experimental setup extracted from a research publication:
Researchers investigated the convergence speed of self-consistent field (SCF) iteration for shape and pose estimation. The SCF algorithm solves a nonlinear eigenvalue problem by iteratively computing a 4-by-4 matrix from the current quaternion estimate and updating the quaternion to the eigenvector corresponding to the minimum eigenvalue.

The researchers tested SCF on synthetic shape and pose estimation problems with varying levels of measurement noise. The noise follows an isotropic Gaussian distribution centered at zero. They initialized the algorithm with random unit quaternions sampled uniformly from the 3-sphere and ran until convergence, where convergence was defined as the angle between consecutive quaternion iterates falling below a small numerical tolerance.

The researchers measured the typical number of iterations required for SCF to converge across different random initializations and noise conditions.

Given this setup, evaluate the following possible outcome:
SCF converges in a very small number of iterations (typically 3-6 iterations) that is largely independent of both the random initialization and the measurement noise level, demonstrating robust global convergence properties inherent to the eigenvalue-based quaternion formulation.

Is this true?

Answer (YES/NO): NO